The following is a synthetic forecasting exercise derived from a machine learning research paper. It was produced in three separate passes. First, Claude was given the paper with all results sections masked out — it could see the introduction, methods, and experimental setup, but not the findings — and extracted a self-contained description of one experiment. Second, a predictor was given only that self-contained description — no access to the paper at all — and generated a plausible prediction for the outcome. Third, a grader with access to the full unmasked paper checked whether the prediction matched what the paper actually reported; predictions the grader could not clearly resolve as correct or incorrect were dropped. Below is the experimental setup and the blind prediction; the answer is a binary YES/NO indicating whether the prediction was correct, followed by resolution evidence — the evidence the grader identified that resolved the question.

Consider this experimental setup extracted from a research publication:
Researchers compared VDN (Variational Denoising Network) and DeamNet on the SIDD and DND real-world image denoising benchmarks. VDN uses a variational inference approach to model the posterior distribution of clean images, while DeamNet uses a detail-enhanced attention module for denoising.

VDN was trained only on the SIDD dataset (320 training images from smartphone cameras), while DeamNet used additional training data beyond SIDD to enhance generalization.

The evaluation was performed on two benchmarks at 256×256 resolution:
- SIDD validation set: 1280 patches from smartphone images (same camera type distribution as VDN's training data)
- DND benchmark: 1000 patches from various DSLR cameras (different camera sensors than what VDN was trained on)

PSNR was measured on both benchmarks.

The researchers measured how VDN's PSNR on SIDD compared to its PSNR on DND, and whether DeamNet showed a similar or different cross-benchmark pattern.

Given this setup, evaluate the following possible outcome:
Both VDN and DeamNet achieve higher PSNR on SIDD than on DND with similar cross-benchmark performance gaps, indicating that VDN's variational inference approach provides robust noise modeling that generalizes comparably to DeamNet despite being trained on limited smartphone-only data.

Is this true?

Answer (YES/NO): NO